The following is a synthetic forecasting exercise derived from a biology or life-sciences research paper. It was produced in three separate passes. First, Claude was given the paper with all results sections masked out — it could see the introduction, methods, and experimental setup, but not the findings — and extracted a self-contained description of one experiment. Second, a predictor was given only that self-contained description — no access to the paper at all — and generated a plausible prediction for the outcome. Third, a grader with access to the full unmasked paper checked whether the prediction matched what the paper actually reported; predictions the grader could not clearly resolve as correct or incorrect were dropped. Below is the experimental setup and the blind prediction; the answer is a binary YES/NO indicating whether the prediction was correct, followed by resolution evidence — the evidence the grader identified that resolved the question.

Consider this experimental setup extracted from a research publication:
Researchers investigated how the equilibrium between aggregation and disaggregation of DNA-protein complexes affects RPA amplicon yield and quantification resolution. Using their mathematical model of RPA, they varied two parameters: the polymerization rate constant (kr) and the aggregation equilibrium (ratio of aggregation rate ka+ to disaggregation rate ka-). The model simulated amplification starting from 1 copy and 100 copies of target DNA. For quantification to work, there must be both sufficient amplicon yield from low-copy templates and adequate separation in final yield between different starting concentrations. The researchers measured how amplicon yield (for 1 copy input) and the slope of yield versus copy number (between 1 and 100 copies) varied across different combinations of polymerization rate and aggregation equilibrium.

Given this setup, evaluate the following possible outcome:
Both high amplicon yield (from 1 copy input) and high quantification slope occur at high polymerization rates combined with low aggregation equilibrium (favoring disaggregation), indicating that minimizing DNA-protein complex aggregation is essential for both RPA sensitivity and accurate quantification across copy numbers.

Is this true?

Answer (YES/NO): NO